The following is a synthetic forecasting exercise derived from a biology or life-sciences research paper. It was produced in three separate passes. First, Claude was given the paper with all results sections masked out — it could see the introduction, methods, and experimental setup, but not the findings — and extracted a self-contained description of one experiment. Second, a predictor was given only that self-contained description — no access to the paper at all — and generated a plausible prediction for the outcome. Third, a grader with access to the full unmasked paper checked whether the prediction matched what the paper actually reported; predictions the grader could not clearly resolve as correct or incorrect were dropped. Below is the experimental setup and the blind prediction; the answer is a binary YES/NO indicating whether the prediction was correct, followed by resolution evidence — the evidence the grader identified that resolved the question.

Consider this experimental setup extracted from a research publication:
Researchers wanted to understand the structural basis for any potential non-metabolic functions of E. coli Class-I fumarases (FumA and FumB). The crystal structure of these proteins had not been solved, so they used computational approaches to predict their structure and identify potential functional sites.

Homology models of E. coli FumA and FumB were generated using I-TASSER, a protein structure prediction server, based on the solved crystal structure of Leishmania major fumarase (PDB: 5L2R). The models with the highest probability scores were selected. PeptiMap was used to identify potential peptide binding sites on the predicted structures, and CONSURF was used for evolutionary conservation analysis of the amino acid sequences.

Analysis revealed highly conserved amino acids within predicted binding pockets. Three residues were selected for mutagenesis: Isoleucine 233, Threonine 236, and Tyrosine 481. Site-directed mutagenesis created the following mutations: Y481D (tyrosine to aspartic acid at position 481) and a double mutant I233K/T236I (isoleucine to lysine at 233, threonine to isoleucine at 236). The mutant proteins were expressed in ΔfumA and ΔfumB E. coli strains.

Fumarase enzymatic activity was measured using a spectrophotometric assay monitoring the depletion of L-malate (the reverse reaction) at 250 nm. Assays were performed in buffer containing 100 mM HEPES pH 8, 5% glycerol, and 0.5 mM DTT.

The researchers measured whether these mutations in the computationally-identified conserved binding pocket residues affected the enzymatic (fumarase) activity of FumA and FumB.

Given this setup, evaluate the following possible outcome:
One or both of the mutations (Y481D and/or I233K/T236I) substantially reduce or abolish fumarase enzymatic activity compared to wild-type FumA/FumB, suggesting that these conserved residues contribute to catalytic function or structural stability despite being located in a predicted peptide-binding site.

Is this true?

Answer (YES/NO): YES